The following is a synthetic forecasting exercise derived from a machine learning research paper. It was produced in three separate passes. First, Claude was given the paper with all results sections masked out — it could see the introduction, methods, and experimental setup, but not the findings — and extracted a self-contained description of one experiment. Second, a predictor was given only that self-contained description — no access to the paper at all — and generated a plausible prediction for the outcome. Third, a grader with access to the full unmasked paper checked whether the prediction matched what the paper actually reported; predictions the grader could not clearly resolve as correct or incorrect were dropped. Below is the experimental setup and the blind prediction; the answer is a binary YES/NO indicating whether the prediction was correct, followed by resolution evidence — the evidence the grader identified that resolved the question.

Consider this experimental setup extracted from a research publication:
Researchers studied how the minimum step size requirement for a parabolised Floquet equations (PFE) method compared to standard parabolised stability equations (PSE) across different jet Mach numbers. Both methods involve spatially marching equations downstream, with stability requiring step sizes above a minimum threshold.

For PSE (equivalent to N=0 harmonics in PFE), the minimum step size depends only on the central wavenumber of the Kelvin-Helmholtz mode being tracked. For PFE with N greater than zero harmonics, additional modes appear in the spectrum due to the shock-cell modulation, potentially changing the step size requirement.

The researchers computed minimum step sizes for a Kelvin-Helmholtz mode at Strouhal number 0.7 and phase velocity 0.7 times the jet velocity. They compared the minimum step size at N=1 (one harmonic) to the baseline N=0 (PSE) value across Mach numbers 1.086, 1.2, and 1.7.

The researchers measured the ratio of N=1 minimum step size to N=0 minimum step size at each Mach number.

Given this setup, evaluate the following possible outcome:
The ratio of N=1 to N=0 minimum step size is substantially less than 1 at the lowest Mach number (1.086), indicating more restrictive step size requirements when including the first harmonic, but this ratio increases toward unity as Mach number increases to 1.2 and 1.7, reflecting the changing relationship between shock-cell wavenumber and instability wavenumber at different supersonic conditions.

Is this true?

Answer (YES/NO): NO